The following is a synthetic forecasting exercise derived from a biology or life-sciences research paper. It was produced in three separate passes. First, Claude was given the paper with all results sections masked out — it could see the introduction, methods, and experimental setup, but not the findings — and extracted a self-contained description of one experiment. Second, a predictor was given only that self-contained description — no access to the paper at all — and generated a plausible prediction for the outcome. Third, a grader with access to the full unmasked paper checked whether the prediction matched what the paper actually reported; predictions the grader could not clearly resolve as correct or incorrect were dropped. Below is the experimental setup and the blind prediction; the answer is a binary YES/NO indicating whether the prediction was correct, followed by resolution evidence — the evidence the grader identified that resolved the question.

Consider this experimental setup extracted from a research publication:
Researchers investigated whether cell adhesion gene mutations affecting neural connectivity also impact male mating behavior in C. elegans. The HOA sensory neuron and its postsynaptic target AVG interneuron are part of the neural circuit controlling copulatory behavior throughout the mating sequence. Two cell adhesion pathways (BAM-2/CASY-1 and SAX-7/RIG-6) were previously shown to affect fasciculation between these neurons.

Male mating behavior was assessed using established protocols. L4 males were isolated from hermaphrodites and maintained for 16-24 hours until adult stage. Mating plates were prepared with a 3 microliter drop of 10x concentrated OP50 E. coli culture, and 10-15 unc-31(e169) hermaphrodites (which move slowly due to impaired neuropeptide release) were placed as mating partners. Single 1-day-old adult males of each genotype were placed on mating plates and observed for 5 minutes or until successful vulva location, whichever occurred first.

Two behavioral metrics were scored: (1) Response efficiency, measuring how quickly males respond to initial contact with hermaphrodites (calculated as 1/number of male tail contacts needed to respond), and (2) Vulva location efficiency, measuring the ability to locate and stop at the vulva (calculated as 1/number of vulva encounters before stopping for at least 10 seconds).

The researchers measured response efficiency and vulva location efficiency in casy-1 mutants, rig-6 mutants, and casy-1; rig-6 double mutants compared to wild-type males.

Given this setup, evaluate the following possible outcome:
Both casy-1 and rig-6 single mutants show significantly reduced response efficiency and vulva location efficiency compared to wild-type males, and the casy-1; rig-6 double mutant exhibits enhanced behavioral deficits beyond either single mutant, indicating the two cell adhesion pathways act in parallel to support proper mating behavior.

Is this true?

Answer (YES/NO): NO